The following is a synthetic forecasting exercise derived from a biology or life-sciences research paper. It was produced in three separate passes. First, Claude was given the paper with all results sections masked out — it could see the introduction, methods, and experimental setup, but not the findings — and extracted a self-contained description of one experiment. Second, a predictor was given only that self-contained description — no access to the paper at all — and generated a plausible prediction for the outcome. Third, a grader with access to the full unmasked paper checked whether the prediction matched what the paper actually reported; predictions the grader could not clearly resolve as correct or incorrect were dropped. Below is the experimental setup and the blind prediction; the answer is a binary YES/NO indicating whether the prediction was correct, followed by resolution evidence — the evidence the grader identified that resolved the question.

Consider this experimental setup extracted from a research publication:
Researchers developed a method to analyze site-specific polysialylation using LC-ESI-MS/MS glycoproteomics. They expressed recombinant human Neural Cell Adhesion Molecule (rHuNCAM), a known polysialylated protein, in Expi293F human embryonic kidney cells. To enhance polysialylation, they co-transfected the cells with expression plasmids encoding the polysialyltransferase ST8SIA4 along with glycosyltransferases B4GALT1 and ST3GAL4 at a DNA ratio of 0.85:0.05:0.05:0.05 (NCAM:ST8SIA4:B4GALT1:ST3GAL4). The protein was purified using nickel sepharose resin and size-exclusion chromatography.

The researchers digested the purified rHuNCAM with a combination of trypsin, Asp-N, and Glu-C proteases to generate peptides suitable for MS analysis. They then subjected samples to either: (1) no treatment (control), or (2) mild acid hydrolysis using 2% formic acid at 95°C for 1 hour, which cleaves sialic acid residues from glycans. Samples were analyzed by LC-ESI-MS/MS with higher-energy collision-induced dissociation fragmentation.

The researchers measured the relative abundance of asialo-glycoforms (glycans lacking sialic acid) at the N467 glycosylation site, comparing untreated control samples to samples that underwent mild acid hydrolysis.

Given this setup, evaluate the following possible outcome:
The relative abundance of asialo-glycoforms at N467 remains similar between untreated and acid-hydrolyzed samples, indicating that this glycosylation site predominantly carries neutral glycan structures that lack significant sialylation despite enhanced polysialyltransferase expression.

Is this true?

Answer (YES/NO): NO